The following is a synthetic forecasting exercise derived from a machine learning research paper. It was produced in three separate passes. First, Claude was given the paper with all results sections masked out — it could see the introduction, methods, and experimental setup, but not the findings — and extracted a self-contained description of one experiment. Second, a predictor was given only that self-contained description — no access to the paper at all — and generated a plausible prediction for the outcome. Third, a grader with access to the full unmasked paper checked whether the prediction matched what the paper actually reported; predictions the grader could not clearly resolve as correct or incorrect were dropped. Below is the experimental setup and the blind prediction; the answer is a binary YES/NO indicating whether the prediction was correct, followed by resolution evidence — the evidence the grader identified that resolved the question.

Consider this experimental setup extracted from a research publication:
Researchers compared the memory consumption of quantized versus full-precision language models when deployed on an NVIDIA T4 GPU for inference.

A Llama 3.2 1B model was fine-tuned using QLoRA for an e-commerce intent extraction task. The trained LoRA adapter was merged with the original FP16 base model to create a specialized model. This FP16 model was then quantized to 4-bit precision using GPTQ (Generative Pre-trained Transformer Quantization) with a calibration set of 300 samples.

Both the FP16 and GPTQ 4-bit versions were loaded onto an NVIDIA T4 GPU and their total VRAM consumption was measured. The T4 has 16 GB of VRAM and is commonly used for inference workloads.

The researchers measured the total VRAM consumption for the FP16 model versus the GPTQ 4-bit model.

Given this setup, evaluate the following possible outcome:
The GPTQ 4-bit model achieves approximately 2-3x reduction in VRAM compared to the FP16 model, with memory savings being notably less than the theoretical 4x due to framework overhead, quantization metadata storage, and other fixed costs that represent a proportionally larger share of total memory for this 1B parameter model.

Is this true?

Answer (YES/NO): NO